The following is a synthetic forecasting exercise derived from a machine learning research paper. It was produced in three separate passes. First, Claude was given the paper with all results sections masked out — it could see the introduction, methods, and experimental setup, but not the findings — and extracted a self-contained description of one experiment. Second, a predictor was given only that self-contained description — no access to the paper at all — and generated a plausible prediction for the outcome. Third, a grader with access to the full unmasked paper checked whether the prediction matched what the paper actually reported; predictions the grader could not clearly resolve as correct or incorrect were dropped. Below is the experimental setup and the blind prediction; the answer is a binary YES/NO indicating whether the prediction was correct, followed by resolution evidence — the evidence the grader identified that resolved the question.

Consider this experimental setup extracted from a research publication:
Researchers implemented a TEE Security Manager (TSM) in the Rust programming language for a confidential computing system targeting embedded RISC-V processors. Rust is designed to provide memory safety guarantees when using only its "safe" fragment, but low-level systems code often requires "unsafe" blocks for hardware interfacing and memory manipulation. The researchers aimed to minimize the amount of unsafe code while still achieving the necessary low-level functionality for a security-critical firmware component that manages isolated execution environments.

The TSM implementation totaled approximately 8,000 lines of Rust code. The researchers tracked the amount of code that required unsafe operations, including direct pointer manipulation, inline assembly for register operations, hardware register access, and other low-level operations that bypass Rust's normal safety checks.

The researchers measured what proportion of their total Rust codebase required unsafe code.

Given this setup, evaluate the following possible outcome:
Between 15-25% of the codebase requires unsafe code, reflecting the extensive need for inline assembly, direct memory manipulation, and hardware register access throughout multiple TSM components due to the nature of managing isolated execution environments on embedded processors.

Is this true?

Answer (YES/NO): NO